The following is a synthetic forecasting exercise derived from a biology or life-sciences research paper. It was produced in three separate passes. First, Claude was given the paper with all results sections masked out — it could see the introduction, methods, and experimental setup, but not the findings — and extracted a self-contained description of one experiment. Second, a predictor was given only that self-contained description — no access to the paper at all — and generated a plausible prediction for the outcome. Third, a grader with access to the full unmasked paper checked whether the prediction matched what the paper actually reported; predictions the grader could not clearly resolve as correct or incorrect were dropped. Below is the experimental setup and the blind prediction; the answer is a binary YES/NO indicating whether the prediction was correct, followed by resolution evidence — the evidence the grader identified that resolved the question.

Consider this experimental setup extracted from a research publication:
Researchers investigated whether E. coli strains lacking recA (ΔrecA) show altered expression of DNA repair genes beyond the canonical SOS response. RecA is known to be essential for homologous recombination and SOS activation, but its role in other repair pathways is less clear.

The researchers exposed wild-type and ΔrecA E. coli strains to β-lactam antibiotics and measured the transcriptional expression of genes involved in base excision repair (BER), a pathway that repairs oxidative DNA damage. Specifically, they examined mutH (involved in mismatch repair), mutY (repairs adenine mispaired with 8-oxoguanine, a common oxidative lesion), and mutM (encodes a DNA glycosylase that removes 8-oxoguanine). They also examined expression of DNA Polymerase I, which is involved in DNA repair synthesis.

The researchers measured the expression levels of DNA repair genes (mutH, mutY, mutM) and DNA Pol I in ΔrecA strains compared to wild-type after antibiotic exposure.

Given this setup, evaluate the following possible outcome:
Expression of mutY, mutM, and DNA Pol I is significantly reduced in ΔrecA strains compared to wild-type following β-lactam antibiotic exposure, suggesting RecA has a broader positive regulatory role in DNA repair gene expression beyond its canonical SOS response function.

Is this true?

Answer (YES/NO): YES